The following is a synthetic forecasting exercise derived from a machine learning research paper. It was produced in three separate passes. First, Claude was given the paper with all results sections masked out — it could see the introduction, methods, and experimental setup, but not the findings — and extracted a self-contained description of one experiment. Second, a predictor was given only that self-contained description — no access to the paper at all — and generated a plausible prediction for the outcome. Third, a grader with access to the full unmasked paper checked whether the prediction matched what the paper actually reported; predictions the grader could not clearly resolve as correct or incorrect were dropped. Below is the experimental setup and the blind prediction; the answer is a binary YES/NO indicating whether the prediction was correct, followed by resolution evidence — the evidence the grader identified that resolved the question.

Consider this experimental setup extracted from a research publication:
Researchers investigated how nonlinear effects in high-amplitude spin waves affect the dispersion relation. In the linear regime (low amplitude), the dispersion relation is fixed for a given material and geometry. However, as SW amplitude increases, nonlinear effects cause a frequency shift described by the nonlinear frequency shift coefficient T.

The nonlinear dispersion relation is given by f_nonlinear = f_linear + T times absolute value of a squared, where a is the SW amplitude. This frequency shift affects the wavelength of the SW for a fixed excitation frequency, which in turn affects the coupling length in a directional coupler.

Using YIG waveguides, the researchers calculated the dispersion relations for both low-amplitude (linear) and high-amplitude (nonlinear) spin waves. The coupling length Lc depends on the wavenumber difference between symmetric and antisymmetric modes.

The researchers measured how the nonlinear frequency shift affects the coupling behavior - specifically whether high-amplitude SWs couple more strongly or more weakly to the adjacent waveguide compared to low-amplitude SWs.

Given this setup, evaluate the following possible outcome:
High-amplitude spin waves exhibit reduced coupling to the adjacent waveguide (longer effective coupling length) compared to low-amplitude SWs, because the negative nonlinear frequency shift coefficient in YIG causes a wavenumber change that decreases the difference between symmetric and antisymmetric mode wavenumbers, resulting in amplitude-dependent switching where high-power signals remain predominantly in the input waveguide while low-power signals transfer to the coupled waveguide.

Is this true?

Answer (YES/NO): NO